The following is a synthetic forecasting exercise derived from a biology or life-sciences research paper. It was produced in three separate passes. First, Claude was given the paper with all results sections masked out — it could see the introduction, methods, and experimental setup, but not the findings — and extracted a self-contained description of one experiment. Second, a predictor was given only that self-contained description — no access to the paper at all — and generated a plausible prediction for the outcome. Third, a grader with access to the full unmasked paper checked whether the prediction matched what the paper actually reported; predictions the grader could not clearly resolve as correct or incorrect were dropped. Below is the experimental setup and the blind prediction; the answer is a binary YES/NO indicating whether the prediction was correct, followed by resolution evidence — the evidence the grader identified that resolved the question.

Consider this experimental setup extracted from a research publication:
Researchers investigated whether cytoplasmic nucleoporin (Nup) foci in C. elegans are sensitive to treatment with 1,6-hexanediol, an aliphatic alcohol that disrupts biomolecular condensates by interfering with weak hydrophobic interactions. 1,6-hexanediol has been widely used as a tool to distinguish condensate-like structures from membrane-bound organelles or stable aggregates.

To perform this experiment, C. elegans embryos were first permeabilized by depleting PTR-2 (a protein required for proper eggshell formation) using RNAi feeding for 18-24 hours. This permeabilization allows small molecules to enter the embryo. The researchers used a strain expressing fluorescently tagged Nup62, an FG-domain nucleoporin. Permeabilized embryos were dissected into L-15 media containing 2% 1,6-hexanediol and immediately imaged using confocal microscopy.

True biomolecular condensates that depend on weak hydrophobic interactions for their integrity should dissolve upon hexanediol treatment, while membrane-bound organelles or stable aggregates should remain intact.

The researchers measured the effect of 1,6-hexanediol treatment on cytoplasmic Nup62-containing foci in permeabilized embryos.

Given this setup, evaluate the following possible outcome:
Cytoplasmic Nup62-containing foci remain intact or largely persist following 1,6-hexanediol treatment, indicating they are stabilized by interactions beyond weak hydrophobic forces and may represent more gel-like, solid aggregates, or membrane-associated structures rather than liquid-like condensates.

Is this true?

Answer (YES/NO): NO